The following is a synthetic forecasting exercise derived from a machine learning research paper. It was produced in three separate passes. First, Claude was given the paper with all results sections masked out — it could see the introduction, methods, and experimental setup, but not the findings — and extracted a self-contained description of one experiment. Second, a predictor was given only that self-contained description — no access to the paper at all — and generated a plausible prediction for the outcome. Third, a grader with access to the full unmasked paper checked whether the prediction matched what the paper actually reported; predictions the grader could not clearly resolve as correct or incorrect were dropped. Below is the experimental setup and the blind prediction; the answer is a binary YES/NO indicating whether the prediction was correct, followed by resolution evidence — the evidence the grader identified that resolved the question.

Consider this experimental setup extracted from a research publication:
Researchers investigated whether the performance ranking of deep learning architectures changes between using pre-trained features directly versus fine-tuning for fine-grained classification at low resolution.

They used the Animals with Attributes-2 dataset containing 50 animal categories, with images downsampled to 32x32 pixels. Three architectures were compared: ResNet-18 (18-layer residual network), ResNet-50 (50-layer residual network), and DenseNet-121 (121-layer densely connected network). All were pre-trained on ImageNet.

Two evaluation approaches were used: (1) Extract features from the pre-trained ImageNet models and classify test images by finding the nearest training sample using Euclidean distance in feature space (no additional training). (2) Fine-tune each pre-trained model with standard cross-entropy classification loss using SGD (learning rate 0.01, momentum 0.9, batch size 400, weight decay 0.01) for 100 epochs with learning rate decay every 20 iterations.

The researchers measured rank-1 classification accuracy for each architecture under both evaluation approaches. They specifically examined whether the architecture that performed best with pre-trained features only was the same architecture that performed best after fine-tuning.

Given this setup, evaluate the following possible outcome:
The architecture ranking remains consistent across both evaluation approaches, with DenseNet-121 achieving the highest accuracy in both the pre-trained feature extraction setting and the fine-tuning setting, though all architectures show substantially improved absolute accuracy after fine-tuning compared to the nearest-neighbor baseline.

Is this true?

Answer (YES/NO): NO